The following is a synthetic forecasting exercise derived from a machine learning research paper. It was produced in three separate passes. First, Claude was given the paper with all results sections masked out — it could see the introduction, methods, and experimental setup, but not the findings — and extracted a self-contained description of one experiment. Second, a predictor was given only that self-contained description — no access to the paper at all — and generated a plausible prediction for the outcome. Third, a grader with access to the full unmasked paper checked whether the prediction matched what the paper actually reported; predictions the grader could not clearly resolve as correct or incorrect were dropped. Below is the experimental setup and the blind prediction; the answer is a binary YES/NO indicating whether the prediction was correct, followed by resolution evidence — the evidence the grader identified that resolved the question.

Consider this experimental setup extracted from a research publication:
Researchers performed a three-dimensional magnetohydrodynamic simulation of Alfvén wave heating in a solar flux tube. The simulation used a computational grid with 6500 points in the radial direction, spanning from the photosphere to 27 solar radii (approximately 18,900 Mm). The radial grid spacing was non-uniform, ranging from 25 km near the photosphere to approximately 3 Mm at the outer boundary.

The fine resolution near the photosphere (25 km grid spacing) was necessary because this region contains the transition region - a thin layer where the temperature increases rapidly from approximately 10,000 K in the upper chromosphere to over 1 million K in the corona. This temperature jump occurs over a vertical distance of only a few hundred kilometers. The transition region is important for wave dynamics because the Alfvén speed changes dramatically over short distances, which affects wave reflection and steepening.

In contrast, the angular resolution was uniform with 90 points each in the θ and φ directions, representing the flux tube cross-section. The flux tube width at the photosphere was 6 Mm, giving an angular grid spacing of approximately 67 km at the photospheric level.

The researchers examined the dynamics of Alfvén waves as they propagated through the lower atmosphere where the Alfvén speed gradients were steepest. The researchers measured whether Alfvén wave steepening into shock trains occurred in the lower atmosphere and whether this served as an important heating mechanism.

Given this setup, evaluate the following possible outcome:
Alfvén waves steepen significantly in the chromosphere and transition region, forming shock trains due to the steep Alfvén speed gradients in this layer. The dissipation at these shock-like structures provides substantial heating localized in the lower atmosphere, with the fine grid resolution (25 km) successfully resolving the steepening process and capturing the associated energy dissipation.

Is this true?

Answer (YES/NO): YES